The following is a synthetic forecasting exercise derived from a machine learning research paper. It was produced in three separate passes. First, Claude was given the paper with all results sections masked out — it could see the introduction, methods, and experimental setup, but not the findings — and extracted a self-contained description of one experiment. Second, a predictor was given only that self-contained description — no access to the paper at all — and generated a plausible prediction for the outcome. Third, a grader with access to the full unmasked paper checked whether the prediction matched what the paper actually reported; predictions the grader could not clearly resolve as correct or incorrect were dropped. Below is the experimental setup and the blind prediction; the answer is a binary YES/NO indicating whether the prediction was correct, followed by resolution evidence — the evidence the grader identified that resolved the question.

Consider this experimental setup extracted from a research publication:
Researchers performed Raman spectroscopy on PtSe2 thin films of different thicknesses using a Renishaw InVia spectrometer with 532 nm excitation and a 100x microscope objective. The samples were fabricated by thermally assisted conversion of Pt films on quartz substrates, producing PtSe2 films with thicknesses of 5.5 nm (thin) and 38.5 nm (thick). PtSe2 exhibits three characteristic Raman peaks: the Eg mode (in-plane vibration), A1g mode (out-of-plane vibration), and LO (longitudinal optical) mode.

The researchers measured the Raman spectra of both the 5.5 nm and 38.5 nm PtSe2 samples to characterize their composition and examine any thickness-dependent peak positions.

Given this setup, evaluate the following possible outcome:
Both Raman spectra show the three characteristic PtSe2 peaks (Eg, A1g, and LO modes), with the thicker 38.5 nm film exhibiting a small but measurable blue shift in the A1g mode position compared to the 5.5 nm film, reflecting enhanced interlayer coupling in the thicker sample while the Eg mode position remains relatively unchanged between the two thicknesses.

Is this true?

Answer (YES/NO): NO